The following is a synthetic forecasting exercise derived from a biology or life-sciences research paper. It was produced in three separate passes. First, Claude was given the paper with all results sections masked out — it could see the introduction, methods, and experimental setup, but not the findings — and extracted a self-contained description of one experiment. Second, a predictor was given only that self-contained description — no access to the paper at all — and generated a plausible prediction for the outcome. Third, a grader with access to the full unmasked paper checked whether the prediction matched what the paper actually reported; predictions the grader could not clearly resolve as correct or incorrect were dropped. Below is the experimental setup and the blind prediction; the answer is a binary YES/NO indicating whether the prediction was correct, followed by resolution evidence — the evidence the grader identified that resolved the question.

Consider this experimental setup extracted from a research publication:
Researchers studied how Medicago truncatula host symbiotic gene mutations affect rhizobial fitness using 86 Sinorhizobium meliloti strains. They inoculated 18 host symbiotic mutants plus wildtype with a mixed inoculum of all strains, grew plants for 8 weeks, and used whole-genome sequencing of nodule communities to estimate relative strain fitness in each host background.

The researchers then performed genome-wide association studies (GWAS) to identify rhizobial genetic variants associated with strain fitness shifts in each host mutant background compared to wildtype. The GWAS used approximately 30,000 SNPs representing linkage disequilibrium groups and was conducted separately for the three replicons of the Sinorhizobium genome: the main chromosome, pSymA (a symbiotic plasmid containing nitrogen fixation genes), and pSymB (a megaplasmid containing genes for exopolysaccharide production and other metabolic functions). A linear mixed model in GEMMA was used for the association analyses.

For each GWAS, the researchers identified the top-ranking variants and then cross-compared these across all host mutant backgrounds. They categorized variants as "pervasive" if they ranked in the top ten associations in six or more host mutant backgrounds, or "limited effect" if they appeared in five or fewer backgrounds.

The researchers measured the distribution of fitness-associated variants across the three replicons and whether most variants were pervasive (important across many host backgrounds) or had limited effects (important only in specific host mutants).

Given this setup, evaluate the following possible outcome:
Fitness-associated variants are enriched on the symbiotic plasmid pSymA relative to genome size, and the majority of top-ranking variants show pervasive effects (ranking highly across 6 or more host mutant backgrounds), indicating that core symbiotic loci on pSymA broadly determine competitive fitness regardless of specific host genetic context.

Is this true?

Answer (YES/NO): NO